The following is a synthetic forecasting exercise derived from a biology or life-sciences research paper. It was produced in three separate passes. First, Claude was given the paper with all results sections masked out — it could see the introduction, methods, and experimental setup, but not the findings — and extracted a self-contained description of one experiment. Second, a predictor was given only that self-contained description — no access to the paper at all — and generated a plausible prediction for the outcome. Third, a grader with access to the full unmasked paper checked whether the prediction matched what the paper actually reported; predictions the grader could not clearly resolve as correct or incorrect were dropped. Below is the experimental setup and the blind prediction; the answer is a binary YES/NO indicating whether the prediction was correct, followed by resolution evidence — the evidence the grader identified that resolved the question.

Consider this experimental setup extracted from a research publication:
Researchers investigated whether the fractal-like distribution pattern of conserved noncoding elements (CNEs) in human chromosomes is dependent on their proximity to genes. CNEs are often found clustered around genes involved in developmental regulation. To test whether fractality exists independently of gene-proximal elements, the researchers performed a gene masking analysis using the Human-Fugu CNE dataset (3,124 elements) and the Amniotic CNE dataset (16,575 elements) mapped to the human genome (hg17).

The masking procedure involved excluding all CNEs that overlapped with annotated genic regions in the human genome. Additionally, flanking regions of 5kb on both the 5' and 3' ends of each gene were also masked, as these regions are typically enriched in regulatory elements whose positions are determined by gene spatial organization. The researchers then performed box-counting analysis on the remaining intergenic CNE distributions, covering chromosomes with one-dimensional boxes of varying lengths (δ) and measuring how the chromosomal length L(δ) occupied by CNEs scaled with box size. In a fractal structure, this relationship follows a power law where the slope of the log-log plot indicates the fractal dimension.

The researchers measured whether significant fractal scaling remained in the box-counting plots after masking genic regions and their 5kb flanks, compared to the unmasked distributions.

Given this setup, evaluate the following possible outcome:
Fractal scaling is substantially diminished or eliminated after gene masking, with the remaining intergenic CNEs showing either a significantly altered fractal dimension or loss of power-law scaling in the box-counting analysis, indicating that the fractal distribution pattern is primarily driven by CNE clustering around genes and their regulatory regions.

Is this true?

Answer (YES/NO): NO